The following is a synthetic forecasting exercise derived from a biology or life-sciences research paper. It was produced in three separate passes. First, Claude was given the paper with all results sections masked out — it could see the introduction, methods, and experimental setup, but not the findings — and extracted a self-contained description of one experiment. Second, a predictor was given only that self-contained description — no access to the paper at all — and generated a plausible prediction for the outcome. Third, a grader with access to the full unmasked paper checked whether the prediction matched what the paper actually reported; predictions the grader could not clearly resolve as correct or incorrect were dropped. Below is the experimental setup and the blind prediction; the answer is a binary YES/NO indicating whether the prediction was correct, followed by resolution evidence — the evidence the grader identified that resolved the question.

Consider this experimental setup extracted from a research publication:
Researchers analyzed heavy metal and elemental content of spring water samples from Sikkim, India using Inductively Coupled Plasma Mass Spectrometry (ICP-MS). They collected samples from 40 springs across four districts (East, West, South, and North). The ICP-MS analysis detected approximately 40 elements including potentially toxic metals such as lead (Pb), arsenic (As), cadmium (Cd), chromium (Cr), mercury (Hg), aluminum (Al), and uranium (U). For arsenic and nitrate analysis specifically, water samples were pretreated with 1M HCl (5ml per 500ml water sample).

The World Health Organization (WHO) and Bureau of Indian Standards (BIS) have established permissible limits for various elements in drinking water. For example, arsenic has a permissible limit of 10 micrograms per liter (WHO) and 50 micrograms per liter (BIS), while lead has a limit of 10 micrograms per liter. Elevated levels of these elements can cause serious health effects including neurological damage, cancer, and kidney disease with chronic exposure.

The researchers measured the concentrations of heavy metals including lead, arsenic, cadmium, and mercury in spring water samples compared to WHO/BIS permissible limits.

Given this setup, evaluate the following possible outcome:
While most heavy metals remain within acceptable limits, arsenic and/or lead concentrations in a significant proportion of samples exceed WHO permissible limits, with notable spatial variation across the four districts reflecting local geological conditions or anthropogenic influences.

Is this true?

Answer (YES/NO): NO